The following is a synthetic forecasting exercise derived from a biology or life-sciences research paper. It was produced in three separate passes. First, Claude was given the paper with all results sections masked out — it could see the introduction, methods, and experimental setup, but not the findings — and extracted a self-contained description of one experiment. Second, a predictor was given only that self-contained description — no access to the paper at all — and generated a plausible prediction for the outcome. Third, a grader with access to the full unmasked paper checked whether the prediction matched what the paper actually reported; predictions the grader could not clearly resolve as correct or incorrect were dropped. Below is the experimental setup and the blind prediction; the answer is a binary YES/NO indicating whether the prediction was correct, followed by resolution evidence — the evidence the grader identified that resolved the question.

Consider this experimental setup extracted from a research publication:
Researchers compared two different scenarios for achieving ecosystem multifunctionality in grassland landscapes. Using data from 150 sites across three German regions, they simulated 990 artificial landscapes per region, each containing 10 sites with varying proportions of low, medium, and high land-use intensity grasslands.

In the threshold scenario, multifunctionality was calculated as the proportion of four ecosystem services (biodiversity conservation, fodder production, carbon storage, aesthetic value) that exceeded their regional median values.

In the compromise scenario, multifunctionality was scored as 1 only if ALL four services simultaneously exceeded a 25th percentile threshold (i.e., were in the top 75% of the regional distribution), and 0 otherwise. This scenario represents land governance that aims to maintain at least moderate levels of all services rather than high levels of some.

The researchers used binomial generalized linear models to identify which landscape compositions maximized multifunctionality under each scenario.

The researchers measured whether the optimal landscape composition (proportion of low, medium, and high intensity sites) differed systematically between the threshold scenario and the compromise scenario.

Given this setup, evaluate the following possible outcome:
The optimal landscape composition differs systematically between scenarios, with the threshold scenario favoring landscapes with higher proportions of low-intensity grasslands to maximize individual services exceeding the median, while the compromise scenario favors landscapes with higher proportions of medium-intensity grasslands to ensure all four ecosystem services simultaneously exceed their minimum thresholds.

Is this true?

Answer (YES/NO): NO